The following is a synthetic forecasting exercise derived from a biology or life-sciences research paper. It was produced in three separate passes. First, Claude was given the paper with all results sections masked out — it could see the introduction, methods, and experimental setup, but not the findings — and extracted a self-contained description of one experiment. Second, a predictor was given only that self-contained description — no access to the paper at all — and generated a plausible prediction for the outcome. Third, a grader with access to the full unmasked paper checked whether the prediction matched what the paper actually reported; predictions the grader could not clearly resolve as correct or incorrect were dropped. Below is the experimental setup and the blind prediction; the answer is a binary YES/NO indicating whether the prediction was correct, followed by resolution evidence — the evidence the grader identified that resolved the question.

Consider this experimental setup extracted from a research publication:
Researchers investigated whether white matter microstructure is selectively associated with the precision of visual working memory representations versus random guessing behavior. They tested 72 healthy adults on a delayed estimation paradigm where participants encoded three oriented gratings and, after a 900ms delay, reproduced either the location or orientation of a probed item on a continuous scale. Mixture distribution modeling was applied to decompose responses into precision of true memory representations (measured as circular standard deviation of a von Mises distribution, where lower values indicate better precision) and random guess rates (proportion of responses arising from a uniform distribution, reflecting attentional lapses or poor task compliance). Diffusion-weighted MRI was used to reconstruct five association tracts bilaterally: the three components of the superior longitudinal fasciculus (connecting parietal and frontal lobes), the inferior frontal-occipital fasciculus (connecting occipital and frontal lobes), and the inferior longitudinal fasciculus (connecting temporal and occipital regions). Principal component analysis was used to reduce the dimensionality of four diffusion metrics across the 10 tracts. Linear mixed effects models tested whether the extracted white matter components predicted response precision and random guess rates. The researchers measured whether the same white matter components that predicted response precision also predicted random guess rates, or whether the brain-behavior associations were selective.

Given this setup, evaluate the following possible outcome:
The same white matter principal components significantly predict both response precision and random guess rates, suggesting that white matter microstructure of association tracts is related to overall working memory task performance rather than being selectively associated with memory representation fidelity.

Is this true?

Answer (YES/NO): NO